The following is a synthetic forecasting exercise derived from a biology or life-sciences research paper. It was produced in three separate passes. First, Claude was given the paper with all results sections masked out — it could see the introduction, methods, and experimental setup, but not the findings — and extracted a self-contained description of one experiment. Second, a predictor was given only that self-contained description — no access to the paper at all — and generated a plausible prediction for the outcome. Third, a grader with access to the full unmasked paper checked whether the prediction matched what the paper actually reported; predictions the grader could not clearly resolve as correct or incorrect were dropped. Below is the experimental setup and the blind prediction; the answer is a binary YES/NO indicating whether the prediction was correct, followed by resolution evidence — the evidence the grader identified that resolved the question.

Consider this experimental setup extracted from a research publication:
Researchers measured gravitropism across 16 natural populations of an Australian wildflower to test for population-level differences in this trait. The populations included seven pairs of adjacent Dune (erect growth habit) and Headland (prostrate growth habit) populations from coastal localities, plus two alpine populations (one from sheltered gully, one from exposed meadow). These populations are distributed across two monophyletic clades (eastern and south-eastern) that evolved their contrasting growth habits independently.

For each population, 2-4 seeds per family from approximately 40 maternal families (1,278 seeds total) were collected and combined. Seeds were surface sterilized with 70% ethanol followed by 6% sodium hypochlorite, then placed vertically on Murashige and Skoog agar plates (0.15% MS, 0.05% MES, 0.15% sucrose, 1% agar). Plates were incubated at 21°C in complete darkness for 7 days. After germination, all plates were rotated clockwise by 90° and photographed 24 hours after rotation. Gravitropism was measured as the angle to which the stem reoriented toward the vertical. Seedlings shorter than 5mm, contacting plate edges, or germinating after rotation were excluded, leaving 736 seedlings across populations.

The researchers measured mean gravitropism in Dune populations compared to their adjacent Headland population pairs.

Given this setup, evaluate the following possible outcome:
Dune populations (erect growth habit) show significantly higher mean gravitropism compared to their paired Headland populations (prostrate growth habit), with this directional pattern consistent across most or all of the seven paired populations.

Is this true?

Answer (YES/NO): NO